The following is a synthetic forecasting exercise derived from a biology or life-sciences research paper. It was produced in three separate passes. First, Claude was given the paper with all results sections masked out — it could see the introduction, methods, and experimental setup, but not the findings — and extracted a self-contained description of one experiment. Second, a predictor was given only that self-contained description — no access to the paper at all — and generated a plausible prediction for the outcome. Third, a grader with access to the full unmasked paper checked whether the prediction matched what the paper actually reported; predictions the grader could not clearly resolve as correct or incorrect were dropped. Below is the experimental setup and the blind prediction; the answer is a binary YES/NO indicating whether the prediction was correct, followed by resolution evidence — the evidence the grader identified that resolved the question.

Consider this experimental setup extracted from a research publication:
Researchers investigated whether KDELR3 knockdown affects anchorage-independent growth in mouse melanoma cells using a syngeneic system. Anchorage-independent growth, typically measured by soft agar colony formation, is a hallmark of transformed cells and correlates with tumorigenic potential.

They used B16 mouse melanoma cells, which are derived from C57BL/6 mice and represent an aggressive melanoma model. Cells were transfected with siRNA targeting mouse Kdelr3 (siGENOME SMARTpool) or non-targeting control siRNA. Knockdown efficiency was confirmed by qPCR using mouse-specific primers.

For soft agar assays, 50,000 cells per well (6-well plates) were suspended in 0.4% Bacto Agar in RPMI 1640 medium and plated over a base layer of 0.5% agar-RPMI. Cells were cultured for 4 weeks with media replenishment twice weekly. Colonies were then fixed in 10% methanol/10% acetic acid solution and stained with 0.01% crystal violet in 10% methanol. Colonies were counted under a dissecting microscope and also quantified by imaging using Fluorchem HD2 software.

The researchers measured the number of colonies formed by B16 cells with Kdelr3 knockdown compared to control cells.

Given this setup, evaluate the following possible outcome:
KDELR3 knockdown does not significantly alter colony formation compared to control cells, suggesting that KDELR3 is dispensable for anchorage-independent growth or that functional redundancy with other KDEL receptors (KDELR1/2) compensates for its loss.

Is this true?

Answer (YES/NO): NO